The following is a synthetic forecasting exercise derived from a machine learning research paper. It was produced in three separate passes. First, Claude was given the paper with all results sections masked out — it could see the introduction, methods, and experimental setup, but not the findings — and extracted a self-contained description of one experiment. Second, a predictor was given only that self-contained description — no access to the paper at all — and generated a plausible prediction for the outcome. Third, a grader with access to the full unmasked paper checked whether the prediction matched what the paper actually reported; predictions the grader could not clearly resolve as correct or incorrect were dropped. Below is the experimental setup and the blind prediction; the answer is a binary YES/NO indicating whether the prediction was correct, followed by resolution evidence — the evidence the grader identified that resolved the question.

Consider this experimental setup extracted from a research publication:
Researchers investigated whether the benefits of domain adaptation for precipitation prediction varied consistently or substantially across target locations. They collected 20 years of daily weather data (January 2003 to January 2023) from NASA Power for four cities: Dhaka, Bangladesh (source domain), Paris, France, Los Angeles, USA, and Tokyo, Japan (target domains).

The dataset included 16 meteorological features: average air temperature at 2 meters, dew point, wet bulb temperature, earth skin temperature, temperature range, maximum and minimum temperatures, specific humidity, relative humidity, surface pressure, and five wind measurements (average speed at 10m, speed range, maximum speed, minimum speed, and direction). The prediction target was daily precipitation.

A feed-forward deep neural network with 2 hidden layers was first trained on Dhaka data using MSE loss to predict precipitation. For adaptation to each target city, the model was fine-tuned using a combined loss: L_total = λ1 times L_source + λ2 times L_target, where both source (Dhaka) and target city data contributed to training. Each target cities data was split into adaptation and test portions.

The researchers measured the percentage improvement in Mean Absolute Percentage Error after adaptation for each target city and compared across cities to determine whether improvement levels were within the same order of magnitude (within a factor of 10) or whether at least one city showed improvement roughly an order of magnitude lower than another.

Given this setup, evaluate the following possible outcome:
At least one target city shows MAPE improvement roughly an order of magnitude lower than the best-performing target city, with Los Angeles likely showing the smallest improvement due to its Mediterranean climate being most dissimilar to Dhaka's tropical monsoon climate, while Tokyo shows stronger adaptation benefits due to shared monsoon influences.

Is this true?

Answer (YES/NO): NO